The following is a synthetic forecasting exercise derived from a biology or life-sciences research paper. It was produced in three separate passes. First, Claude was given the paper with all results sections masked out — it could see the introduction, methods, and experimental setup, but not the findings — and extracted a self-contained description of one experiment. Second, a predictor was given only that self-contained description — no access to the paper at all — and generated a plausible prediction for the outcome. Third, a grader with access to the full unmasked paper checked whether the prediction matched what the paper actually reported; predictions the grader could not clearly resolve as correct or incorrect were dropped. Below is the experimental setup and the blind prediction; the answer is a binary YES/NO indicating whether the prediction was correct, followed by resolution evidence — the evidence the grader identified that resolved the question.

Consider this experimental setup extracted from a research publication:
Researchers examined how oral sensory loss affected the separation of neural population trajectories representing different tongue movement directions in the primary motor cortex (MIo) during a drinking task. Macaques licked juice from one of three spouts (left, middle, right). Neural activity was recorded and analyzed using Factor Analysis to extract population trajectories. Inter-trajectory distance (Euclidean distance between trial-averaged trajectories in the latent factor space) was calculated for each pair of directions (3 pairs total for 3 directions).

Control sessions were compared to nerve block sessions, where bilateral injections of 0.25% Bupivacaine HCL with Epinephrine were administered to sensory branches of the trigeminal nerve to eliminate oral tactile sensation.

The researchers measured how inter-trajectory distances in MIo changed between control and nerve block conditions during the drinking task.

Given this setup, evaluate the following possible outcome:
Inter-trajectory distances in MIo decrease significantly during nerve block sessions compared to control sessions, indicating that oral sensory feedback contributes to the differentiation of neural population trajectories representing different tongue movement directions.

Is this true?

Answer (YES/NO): YES